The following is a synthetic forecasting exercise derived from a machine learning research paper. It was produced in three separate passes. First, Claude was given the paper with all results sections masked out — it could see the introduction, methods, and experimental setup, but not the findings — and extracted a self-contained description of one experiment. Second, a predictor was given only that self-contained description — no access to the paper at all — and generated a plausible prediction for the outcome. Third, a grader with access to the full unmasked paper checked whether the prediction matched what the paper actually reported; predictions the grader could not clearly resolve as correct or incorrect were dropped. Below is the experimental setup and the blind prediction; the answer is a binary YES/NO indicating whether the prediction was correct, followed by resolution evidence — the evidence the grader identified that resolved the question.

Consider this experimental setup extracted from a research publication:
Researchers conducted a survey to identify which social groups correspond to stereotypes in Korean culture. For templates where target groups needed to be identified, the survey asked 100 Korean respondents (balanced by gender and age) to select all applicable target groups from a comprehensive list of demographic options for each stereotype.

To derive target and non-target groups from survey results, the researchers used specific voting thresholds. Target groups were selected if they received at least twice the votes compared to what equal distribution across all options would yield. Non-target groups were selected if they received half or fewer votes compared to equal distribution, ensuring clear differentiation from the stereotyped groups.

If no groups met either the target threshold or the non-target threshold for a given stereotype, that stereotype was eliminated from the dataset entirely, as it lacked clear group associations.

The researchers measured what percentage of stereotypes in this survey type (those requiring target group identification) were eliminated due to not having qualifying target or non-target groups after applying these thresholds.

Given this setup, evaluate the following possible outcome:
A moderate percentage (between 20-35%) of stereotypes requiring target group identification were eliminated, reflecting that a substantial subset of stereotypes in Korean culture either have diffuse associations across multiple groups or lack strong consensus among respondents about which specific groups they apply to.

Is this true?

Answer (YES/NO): NO